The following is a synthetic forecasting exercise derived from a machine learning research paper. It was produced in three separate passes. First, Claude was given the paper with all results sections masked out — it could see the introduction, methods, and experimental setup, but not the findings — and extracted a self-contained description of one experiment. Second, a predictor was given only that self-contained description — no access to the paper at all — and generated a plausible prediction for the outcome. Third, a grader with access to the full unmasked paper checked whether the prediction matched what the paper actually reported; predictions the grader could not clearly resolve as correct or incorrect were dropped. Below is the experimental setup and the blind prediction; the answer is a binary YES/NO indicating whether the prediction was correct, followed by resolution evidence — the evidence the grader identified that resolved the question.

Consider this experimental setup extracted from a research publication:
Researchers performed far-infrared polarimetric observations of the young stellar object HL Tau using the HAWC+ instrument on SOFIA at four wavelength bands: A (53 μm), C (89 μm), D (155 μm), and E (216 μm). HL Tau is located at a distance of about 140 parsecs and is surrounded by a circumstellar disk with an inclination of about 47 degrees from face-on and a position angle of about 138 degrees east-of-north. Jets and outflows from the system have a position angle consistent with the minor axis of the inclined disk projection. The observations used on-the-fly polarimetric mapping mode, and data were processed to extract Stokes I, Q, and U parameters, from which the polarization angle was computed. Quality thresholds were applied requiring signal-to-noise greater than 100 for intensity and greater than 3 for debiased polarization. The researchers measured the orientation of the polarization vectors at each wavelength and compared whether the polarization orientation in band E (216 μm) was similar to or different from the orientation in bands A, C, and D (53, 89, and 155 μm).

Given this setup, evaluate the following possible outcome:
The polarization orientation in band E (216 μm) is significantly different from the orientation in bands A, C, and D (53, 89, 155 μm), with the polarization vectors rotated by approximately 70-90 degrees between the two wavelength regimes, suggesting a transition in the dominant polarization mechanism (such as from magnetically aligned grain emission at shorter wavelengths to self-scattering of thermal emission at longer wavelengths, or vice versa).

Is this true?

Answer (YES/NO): YES